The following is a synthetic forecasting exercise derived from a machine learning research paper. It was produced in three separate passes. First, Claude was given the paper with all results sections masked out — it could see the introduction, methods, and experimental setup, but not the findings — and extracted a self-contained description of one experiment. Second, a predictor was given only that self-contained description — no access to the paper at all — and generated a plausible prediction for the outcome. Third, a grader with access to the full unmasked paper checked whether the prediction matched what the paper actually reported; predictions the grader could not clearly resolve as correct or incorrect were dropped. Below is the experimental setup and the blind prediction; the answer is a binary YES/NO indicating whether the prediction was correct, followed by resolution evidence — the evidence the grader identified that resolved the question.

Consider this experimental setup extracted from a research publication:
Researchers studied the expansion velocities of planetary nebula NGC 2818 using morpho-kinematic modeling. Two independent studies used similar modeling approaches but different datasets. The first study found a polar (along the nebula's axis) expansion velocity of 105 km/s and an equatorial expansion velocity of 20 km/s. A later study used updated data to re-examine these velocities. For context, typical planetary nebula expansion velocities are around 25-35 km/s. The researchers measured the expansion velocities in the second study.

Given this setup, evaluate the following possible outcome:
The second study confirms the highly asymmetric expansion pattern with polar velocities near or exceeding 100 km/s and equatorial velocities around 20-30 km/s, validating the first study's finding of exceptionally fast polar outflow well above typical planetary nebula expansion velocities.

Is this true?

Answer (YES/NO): NO